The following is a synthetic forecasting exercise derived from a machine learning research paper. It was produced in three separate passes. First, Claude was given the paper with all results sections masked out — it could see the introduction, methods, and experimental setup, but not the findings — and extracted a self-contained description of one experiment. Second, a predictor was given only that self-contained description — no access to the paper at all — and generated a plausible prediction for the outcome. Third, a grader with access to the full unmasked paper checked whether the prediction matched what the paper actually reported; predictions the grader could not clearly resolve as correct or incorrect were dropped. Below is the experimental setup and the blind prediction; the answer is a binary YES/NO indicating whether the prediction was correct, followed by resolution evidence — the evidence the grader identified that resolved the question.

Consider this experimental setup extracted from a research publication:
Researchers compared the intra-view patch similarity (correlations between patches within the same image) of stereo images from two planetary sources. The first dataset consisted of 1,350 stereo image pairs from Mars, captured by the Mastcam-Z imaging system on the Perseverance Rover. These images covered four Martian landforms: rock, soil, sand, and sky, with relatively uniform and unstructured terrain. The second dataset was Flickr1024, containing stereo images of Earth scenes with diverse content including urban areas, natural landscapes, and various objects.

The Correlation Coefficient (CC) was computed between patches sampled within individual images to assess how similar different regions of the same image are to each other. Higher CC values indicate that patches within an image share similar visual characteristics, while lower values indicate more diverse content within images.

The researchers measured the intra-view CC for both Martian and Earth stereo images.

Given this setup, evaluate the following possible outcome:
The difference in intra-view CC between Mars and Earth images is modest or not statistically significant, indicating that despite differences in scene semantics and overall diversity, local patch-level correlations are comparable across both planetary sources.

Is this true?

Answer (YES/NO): NO